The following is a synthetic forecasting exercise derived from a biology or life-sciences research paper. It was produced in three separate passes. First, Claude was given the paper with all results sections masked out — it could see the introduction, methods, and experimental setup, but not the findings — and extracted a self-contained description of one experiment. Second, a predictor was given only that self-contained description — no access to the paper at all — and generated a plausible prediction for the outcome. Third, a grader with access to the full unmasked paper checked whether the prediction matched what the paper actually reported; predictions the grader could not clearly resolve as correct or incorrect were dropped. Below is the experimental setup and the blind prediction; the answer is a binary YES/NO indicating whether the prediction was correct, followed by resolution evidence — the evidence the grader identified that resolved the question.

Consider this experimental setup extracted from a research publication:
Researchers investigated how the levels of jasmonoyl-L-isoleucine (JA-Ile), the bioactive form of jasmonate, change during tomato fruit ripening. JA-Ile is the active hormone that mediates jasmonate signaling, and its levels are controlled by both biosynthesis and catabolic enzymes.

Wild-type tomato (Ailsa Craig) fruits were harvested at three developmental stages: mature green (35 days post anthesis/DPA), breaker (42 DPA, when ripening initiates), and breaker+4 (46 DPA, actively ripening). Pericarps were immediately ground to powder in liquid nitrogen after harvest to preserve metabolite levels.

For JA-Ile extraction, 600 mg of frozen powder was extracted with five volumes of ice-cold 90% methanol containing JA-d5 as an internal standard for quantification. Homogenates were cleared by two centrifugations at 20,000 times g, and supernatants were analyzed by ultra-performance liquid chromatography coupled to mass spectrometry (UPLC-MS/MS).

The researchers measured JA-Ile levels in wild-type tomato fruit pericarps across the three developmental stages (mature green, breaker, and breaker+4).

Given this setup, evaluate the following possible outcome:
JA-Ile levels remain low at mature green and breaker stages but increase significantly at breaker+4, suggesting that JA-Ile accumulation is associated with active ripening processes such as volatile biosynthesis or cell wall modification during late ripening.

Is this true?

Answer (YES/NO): NO